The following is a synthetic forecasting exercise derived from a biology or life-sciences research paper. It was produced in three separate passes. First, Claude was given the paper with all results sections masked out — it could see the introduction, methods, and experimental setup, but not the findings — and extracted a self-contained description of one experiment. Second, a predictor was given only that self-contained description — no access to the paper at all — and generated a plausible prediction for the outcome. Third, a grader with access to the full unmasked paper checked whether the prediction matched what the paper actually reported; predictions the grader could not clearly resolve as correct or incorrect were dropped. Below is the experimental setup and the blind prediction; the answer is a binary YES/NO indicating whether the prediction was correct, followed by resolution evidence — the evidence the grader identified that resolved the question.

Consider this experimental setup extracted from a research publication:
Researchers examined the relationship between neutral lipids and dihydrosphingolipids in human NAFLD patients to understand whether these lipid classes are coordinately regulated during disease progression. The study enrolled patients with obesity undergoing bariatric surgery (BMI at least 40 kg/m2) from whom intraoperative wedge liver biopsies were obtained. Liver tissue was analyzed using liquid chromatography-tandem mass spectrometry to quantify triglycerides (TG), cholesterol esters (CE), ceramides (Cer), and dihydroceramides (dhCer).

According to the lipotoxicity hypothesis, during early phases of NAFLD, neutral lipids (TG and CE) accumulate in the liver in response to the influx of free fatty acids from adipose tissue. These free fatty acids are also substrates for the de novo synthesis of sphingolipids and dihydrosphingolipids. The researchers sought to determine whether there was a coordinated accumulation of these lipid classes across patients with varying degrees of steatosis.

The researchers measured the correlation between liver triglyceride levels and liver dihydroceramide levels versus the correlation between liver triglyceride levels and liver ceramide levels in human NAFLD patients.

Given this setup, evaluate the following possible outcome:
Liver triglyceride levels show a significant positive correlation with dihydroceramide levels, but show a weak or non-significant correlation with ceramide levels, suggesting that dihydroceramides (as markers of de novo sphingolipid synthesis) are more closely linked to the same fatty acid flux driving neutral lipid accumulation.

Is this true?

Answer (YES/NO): YES